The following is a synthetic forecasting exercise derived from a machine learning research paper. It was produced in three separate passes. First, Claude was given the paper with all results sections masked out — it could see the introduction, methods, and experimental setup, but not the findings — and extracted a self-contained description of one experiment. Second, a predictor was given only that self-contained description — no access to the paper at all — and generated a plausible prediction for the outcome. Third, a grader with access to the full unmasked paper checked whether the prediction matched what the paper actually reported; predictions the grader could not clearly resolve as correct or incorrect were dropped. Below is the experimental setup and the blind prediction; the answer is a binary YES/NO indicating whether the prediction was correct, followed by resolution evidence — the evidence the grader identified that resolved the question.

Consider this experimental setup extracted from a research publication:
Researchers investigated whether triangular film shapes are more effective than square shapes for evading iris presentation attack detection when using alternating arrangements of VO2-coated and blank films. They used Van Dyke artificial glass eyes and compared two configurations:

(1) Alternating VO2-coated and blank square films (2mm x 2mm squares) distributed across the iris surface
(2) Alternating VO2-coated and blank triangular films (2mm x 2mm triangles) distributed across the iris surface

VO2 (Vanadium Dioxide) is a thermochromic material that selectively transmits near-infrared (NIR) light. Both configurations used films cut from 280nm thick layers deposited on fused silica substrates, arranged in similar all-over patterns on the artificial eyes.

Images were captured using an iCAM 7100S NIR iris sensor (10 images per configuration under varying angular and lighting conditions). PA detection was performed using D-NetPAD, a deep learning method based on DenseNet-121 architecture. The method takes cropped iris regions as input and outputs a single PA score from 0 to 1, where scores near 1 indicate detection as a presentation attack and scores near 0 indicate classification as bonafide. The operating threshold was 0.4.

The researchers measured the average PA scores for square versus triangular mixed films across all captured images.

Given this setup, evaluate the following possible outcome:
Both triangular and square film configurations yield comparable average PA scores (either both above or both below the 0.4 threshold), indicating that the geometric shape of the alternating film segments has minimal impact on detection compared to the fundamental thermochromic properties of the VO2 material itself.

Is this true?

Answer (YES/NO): NO